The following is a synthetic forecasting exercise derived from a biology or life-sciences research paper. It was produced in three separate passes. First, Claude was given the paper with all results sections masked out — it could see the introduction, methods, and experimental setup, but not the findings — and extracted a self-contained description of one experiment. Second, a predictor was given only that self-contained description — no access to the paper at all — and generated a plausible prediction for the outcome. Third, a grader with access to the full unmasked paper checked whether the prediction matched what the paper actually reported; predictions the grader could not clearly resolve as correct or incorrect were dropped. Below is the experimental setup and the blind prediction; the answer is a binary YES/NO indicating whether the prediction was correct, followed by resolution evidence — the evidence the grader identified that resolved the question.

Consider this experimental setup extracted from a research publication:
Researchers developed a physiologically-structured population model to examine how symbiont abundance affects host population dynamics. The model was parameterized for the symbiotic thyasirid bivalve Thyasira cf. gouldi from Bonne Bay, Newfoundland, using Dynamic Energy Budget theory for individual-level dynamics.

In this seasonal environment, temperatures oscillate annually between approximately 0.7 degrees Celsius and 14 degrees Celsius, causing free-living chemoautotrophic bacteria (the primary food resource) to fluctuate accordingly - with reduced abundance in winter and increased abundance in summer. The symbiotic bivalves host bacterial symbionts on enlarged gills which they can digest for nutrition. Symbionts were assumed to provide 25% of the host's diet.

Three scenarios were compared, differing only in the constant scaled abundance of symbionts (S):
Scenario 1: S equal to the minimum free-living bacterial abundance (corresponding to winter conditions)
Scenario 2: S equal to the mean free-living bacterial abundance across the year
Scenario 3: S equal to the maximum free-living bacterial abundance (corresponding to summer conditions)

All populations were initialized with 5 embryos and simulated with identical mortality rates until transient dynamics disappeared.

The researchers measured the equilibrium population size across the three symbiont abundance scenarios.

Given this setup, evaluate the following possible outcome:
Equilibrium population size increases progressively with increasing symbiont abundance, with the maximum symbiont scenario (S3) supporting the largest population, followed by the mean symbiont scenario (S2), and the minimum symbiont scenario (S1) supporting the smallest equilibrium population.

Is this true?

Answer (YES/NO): YES